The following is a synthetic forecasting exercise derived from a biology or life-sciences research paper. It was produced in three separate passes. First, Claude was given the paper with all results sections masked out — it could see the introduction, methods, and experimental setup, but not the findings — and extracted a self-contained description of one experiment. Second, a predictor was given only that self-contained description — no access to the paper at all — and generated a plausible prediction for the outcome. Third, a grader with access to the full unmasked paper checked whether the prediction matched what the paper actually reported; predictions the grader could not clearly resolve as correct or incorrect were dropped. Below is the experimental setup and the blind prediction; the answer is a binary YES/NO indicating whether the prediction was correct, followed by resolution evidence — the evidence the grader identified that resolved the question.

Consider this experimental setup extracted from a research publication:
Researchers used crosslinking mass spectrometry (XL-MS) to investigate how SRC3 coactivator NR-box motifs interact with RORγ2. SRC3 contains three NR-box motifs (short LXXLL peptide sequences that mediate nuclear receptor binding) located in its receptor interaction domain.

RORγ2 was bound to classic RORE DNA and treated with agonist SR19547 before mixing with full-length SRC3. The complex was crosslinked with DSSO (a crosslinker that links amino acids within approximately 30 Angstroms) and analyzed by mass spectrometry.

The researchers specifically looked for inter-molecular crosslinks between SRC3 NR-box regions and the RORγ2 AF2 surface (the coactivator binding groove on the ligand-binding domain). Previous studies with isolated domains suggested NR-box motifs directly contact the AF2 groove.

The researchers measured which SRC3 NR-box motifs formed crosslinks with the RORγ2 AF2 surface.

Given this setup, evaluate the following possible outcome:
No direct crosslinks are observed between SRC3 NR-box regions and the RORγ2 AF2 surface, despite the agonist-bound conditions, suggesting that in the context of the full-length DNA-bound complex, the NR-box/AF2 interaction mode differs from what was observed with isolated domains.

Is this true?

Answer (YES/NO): NO